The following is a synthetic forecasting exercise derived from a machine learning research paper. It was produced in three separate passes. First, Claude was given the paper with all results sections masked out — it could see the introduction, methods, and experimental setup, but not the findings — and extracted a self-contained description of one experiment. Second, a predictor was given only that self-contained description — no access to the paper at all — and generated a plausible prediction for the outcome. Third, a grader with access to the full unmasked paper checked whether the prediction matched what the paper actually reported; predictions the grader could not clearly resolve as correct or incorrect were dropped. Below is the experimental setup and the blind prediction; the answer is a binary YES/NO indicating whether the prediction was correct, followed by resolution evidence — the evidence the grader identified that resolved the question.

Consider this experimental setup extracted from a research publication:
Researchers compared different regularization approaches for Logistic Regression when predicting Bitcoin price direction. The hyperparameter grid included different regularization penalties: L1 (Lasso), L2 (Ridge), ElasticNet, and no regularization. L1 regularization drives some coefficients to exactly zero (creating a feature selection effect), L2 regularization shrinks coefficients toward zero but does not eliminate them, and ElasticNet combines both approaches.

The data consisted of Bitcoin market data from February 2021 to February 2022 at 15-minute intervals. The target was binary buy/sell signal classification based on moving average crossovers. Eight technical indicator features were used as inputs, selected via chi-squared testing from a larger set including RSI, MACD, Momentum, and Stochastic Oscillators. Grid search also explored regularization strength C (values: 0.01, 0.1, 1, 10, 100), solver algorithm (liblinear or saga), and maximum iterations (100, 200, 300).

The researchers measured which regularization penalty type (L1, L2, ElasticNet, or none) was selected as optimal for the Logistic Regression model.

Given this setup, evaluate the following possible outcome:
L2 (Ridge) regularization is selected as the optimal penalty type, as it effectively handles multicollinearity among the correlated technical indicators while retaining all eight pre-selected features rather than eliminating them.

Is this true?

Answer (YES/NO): NO